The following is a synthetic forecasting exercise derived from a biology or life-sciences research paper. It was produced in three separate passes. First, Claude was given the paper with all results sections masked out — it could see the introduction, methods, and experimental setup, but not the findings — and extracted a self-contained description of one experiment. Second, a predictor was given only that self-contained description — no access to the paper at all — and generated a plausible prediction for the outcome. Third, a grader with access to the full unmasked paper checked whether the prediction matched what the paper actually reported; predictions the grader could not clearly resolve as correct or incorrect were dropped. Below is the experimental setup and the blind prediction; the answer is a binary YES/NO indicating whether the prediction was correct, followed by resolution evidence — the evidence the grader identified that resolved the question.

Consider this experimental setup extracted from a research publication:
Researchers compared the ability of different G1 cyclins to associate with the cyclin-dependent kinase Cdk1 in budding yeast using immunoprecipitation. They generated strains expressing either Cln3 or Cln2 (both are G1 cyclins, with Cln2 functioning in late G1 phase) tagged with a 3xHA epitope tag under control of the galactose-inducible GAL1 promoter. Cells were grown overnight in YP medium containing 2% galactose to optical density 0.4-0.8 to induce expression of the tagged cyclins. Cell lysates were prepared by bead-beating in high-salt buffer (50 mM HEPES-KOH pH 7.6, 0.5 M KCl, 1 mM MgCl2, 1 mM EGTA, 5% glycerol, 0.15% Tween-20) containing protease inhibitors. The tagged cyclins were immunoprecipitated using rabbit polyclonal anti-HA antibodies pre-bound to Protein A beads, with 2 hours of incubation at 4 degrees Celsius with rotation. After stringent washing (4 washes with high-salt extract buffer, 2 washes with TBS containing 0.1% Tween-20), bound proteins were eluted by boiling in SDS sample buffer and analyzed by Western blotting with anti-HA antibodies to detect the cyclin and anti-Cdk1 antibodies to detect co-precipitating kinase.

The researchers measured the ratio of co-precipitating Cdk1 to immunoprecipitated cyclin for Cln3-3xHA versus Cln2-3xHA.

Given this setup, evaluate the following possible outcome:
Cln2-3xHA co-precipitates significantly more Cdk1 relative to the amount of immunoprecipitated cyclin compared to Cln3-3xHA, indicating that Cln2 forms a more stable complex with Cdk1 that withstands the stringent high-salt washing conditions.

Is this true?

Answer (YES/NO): YES